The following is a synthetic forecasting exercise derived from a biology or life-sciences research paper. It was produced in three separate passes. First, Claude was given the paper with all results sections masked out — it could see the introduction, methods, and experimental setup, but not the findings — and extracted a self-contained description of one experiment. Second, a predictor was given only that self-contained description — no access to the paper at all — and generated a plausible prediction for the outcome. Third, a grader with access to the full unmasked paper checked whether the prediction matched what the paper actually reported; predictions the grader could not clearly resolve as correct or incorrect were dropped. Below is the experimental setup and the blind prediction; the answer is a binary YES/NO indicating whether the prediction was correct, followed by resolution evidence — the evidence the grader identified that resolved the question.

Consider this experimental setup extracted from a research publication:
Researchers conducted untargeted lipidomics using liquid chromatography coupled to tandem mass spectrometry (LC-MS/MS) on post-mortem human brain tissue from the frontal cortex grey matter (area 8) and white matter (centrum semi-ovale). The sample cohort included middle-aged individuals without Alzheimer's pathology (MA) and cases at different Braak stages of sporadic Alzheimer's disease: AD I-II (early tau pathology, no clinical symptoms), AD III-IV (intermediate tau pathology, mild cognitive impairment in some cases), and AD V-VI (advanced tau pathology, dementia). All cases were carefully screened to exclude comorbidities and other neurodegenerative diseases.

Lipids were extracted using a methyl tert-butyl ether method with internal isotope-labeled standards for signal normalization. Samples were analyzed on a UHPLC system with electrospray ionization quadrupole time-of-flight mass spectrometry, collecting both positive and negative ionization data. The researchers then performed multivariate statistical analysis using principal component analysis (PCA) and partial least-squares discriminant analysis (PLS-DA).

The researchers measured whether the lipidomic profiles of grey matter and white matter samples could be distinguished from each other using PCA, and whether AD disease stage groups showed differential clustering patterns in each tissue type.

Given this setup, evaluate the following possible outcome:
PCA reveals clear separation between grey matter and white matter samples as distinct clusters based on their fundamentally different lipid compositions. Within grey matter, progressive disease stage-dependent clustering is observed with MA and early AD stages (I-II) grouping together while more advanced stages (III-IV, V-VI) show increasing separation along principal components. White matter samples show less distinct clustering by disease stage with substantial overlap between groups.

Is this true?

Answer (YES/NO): NO